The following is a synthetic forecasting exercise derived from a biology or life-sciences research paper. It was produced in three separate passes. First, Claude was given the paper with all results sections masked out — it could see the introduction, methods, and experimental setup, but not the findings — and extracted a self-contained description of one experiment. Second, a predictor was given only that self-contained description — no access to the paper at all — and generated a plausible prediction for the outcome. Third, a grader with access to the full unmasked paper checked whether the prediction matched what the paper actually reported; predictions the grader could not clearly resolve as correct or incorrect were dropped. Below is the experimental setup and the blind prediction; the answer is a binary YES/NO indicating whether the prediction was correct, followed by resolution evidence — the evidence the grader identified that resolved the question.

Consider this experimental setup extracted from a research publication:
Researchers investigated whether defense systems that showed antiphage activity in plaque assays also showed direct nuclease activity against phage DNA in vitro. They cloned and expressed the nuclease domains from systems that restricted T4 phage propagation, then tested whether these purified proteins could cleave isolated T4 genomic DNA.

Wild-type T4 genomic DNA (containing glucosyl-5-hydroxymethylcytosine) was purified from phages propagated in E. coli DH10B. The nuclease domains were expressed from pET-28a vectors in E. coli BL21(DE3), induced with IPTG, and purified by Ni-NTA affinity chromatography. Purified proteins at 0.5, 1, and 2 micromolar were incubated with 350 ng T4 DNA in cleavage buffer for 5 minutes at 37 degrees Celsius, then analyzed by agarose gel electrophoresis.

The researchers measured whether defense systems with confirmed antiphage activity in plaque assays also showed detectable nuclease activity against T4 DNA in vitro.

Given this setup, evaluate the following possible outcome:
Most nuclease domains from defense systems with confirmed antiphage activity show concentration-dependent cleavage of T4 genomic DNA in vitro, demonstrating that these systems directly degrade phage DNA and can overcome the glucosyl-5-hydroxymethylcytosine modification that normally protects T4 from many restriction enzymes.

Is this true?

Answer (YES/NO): NO